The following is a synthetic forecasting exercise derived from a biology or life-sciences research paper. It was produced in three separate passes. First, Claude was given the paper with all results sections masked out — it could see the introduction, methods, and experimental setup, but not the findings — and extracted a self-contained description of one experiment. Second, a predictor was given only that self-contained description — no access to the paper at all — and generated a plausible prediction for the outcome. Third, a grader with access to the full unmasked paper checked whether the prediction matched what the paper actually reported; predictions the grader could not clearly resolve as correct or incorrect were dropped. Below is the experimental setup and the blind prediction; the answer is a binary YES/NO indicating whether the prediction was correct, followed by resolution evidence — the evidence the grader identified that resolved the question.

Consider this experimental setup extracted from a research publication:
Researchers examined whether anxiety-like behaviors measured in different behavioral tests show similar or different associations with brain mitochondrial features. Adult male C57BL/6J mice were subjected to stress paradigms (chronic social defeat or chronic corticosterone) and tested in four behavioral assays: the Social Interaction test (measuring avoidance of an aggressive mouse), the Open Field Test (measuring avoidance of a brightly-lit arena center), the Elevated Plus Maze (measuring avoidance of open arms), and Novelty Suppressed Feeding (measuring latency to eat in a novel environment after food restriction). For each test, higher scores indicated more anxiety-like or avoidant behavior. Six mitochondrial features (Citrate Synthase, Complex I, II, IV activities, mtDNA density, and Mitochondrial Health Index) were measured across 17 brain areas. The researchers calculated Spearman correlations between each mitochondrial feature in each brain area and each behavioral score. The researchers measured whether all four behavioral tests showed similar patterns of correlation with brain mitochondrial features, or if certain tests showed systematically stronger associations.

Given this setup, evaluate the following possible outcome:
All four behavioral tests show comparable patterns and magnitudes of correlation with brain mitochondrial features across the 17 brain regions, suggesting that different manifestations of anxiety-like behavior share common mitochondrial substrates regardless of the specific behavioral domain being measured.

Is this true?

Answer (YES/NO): NO